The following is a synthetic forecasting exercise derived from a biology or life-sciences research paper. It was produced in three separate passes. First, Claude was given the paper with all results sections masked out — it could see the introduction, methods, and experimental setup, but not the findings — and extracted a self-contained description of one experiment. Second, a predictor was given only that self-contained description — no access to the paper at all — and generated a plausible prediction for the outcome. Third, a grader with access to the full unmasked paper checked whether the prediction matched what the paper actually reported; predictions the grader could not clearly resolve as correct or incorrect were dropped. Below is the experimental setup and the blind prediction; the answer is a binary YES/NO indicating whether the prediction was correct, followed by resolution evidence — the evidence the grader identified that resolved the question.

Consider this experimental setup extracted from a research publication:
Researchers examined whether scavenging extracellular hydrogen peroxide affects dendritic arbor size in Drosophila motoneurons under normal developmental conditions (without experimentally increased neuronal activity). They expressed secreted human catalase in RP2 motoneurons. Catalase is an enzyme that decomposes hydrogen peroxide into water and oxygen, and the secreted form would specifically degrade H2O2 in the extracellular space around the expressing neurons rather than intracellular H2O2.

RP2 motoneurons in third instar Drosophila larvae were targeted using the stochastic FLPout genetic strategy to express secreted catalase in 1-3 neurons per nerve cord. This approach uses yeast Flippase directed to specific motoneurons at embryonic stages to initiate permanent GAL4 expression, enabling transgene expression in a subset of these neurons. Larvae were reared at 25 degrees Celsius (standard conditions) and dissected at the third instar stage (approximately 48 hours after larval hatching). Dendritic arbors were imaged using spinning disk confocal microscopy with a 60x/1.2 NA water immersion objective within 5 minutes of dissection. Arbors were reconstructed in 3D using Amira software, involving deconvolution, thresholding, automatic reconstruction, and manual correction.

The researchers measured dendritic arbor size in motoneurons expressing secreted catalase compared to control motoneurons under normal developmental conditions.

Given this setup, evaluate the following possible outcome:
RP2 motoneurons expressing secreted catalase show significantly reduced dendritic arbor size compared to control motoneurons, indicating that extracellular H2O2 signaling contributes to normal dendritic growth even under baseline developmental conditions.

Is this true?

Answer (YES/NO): NO